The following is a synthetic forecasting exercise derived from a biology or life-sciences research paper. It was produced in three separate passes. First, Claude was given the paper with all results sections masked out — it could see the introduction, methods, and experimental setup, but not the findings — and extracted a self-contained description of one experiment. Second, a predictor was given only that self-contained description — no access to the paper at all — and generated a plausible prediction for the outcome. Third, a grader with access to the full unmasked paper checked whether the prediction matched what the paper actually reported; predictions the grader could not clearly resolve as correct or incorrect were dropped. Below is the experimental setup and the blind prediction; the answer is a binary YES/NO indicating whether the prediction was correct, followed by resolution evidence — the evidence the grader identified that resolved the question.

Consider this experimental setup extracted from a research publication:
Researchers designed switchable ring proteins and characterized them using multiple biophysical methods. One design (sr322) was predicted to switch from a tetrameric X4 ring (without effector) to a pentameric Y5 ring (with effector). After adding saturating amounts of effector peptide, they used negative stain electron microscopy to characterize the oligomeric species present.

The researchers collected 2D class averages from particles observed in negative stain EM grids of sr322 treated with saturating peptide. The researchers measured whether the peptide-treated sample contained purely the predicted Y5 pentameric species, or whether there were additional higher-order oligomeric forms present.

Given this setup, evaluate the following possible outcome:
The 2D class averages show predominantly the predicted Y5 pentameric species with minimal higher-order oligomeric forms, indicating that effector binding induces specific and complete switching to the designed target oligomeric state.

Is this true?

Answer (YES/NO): NO